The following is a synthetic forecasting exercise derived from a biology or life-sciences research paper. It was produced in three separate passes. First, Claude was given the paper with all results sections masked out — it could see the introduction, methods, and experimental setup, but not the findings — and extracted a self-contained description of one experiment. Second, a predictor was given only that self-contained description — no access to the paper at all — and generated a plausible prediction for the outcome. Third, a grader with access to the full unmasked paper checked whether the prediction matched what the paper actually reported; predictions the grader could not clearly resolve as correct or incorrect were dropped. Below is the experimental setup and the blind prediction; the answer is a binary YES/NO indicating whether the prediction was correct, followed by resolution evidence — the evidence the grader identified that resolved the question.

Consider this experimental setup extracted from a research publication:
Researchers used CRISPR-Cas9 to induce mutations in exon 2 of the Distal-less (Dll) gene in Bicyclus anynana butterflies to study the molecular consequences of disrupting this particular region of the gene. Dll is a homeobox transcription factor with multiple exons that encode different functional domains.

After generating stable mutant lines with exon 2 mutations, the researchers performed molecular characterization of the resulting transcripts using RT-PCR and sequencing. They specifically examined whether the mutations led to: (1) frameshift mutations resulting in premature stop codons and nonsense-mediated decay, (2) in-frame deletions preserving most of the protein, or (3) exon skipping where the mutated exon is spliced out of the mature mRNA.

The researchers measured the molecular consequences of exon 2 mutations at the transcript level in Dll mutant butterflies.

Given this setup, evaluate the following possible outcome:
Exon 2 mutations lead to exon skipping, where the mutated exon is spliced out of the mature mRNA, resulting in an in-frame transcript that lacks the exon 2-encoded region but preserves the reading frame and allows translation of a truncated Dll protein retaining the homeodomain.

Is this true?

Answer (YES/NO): YES